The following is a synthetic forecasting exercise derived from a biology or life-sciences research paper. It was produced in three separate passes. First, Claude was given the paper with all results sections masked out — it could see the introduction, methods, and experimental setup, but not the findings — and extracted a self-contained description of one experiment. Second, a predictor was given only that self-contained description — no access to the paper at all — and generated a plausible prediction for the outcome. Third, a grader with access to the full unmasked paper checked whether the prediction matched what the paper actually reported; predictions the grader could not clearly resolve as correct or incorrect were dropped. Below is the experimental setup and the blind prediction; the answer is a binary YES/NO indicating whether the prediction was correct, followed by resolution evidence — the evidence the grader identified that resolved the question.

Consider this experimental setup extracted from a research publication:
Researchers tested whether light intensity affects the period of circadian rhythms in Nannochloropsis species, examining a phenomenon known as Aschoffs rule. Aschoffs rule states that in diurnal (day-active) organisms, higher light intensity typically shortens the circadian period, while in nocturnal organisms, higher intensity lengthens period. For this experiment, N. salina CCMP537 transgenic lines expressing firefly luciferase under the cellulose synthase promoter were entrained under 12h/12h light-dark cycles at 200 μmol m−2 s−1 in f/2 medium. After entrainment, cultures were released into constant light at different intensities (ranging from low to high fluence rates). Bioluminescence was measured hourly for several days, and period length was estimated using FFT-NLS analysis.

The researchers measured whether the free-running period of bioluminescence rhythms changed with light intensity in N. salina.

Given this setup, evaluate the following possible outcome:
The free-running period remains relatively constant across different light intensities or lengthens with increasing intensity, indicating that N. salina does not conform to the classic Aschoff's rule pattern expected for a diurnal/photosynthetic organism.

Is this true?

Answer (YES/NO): NO